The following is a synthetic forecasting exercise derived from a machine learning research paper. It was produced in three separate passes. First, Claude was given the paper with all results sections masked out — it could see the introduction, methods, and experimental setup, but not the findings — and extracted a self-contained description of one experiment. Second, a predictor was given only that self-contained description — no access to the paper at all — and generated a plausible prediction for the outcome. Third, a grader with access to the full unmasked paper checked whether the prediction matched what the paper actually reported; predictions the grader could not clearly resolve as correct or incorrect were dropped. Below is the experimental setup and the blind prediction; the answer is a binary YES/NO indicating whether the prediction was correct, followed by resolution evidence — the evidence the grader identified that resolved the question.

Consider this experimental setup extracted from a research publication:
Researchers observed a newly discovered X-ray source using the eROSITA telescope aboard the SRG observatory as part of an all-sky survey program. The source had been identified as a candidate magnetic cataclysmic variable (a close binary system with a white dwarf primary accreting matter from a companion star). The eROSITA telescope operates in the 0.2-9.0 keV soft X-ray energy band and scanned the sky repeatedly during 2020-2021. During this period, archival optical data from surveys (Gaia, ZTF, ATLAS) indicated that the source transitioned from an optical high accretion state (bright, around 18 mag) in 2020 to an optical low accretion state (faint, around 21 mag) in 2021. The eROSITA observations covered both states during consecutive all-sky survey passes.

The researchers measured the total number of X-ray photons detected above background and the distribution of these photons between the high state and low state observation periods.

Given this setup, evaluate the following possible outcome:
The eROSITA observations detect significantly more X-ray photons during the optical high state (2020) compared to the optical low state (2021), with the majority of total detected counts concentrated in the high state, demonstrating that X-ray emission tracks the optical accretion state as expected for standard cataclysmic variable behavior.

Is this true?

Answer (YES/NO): YES